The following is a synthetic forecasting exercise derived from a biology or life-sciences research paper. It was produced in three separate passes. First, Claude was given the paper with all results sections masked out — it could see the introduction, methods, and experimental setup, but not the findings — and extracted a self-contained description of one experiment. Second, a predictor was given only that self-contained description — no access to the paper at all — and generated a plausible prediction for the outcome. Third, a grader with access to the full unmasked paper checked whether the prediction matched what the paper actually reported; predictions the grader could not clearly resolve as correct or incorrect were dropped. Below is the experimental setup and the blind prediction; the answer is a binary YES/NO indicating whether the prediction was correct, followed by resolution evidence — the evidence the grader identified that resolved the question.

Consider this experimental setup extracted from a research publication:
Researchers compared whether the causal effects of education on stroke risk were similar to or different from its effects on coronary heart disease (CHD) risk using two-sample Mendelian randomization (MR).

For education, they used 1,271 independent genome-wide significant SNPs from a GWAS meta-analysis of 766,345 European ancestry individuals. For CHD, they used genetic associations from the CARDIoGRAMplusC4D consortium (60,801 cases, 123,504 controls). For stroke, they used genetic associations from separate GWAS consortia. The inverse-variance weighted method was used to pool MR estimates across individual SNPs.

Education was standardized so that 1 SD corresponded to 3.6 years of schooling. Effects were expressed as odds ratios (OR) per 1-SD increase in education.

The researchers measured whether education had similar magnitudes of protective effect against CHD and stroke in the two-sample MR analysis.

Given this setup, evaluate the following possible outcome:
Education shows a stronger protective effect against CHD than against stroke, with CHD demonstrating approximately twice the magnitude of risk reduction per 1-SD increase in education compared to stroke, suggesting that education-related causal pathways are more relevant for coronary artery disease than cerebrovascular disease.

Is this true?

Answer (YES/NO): NO